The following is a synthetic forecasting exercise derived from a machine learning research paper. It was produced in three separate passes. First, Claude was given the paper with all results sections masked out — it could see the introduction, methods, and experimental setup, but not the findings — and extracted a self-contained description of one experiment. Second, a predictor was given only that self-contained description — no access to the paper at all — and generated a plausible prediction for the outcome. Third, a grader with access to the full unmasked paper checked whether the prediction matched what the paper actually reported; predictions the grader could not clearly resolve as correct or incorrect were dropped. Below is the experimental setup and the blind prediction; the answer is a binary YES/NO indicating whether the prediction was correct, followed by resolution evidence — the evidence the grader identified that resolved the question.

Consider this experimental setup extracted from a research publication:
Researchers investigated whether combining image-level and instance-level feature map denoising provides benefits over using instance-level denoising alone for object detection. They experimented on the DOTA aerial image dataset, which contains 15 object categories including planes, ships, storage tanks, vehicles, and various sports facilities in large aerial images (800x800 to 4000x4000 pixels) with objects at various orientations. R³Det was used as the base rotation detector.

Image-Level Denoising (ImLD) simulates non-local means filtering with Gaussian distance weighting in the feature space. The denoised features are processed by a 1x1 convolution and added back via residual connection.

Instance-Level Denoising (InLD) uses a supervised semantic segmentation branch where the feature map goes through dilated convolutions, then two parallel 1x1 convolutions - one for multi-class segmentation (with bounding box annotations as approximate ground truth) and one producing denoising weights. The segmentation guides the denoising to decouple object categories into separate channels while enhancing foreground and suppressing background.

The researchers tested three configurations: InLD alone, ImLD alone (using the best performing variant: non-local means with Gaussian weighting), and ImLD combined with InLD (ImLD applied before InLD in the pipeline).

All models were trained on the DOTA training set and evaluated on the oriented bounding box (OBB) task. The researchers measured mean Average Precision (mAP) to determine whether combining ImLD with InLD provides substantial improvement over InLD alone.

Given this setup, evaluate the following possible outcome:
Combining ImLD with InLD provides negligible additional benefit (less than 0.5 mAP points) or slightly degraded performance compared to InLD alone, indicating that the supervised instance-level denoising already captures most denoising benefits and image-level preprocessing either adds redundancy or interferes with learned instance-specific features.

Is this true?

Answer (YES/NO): YES